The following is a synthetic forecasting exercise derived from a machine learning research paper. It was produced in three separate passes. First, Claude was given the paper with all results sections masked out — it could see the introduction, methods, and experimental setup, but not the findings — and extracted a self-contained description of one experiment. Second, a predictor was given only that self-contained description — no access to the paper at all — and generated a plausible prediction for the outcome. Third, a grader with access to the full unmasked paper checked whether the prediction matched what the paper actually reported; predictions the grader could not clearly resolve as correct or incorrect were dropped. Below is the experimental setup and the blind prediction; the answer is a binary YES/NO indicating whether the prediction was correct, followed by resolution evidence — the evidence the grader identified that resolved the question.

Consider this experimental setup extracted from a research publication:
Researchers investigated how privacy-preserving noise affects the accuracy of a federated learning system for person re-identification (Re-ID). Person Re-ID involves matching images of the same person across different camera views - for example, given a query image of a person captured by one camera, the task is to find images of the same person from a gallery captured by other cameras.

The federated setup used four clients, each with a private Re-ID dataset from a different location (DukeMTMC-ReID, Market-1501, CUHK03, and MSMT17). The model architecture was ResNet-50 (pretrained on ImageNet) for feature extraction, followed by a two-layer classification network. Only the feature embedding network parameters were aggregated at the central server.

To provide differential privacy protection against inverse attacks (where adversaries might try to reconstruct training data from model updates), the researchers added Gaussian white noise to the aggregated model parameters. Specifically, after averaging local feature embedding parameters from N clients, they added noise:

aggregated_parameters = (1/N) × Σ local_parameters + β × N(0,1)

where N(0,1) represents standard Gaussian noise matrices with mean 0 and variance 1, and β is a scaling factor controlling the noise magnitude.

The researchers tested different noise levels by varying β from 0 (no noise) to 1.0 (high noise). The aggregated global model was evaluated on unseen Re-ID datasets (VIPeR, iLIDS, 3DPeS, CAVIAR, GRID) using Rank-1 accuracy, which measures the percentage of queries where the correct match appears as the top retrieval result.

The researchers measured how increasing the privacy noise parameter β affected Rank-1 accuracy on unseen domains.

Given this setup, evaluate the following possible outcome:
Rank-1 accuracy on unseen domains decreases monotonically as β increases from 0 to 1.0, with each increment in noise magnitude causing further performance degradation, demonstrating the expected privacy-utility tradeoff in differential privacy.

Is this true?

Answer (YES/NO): YES